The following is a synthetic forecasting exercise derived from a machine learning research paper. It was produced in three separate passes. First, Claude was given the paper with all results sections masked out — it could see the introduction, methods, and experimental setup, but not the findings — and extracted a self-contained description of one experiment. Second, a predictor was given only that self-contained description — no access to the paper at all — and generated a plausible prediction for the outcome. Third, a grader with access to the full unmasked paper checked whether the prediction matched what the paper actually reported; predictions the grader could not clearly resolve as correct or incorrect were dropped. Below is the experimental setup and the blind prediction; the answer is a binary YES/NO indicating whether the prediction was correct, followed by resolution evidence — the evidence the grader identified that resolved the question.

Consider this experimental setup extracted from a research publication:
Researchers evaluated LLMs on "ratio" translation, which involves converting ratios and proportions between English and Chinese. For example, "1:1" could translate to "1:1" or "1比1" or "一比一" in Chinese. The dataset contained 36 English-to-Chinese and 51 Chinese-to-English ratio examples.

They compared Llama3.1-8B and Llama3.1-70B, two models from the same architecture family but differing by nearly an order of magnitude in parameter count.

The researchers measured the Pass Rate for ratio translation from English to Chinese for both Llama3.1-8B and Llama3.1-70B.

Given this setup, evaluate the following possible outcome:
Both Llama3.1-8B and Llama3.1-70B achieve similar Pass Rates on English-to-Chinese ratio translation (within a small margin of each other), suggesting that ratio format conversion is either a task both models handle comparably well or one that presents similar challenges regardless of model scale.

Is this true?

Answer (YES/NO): NO